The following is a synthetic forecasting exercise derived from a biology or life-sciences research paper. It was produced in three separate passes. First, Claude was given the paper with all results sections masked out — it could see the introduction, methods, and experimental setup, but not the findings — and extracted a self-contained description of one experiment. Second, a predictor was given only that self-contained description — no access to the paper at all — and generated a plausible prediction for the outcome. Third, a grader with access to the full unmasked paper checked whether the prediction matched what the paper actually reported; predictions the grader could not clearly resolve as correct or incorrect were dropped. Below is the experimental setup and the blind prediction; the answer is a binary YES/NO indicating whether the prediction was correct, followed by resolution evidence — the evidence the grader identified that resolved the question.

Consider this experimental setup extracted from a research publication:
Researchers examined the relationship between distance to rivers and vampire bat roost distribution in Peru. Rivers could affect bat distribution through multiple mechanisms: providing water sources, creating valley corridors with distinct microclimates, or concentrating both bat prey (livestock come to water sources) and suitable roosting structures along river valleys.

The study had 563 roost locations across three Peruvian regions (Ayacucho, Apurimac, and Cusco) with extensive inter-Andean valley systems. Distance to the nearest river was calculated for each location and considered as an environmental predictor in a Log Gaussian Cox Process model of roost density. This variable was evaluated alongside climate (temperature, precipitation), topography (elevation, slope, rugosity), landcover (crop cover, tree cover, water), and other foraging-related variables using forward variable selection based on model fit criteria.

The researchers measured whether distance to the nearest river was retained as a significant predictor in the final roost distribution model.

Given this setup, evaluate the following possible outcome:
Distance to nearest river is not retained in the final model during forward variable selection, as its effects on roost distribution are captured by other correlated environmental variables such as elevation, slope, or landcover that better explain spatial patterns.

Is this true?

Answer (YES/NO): YES